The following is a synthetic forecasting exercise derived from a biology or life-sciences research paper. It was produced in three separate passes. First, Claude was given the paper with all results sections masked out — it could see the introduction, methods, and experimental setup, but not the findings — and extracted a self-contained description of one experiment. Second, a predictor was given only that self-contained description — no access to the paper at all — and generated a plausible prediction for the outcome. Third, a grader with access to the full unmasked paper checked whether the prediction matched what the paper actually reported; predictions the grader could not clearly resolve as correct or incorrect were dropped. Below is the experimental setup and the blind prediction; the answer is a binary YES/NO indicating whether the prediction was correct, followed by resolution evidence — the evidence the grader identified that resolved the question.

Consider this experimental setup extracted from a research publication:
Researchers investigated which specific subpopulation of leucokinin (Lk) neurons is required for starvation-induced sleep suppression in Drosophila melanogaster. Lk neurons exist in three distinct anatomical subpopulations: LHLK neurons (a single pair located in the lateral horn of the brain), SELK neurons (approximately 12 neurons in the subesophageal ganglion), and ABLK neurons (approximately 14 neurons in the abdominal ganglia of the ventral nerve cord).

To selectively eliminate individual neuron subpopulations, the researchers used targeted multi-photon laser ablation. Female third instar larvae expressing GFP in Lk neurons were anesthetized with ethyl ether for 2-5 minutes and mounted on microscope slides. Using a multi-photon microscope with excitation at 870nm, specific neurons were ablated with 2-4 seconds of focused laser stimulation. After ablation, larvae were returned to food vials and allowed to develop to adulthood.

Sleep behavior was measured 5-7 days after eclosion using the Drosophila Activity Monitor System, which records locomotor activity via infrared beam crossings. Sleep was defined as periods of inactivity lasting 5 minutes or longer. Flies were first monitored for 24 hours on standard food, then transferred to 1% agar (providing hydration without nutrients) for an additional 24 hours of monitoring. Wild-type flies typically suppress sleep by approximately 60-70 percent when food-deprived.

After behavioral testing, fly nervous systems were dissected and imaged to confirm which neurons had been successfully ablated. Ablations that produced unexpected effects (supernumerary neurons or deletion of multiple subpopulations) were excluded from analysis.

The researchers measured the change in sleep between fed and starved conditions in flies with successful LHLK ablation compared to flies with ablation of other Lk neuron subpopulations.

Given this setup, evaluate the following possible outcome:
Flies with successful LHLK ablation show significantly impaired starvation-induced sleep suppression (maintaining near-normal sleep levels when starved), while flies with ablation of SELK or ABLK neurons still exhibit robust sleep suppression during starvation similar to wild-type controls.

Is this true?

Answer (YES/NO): NO